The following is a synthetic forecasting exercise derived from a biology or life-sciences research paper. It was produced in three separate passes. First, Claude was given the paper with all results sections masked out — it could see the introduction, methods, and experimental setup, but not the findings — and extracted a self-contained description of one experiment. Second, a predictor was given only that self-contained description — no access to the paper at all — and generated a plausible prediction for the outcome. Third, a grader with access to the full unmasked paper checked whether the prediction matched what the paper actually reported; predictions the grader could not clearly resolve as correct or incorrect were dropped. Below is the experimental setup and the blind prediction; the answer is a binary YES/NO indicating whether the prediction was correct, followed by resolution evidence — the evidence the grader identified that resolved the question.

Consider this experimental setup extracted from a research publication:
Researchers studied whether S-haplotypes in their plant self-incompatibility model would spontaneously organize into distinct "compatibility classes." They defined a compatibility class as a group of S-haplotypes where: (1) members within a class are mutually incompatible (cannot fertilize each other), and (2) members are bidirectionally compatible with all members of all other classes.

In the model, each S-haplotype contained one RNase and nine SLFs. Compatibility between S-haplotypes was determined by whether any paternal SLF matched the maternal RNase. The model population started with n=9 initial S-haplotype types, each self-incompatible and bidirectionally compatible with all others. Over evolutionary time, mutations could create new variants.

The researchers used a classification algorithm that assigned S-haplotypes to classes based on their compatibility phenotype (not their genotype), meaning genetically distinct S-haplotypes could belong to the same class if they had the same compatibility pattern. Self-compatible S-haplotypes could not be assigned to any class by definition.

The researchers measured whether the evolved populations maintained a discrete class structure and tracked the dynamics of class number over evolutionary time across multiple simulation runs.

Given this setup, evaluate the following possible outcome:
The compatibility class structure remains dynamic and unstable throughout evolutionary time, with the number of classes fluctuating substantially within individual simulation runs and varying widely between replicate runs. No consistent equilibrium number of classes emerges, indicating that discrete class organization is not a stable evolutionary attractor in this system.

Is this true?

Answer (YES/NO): NO